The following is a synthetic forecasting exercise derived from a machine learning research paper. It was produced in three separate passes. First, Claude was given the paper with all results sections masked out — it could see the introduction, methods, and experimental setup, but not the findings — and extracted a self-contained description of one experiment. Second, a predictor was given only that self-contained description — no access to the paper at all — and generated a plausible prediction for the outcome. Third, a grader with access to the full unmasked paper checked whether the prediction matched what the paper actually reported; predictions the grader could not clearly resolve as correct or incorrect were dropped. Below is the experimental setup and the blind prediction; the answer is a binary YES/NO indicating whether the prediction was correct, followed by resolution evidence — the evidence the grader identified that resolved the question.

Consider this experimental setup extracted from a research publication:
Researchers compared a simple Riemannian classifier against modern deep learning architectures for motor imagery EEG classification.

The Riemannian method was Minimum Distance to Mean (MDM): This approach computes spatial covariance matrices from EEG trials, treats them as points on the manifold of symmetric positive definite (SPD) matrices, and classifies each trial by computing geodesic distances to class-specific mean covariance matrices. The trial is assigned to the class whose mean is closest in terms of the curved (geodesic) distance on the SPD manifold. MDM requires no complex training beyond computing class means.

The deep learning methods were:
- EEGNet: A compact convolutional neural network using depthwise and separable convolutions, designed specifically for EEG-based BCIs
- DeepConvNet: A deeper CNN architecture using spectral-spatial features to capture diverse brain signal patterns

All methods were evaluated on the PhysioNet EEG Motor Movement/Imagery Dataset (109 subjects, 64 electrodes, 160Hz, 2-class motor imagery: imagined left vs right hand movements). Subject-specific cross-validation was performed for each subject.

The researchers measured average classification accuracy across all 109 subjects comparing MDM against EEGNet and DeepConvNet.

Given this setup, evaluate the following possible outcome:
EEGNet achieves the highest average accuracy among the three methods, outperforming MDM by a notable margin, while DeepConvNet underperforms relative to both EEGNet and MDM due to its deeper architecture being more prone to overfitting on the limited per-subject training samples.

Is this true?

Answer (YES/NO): NO